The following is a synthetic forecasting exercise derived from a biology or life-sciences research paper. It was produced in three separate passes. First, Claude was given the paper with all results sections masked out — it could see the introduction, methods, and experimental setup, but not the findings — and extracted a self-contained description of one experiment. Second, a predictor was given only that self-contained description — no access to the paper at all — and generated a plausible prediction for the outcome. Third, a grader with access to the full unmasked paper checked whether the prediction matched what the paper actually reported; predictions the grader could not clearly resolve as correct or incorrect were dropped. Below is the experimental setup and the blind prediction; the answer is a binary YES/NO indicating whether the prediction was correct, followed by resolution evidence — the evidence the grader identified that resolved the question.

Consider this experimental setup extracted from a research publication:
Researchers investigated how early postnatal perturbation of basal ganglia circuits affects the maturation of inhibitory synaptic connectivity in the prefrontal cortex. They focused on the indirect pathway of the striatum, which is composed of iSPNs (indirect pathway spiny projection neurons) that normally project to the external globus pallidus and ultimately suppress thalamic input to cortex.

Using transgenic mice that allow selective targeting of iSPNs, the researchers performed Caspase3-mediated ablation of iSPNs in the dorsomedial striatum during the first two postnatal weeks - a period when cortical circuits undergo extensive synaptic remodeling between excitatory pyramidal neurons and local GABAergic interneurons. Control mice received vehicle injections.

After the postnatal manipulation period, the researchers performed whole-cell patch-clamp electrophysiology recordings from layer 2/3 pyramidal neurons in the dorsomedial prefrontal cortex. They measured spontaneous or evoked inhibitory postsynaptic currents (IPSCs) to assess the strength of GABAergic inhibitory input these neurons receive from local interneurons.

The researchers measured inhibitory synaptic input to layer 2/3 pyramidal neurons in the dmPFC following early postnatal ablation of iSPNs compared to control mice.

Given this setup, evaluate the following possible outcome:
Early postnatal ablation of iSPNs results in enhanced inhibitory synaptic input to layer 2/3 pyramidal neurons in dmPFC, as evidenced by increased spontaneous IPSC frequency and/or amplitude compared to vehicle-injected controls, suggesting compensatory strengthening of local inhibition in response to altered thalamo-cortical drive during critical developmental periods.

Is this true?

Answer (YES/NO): NO